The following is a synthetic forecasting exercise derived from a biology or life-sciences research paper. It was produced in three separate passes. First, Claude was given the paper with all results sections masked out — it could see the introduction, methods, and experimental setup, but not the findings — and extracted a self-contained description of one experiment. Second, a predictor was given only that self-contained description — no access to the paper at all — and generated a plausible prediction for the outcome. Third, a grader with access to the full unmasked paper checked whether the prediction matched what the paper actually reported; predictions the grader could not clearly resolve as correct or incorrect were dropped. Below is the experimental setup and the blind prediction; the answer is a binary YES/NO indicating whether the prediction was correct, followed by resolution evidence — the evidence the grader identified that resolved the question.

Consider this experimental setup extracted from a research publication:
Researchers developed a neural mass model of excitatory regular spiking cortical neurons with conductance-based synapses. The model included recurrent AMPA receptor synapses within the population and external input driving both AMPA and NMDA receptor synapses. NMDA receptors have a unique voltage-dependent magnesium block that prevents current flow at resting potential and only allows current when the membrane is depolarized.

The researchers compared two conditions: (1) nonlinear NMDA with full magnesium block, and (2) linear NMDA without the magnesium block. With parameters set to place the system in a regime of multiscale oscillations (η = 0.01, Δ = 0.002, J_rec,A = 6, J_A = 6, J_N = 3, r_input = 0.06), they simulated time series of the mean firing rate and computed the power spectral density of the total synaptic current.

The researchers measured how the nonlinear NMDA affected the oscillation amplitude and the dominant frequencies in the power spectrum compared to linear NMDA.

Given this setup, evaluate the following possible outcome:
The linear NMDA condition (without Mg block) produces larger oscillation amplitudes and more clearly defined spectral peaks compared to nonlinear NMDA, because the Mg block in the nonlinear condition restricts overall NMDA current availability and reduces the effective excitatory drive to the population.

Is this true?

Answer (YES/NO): NO